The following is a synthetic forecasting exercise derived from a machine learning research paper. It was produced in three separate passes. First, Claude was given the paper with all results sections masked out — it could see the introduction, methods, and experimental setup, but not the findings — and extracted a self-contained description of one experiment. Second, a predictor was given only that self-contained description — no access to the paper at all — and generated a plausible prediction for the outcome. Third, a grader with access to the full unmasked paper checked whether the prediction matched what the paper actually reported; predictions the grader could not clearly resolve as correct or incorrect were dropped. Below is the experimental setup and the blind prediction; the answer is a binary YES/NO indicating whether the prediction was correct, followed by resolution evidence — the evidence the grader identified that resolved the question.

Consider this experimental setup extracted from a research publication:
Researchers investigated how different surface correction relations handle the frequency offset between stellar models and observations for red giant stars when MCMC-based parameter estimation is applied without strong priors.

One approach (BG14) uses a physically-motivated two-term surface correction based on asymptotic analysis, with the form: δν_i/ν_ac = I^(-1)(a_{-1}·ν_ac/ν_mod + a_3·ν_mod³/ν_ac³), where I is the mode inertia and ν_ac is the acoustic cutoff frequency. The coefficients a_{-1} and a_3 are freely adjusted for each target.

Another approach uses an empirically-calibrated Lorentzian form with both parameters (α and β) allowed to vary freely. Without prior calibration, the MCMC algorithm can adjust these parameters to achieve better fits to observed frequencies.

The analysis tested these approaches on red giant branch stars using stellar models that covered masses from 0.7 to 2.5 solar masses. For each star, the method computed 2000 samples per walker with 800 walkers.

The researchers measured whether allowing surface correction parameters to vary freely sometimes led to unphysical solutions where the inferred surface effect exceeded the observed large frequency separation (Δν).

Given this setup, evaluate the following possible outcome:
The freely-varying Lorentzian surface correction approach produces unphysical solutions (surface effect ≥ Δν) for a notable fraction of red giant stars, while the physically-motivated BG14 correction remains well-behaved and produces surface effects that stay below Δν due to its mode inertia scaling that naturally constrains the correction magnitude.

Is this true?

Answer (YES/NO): NO